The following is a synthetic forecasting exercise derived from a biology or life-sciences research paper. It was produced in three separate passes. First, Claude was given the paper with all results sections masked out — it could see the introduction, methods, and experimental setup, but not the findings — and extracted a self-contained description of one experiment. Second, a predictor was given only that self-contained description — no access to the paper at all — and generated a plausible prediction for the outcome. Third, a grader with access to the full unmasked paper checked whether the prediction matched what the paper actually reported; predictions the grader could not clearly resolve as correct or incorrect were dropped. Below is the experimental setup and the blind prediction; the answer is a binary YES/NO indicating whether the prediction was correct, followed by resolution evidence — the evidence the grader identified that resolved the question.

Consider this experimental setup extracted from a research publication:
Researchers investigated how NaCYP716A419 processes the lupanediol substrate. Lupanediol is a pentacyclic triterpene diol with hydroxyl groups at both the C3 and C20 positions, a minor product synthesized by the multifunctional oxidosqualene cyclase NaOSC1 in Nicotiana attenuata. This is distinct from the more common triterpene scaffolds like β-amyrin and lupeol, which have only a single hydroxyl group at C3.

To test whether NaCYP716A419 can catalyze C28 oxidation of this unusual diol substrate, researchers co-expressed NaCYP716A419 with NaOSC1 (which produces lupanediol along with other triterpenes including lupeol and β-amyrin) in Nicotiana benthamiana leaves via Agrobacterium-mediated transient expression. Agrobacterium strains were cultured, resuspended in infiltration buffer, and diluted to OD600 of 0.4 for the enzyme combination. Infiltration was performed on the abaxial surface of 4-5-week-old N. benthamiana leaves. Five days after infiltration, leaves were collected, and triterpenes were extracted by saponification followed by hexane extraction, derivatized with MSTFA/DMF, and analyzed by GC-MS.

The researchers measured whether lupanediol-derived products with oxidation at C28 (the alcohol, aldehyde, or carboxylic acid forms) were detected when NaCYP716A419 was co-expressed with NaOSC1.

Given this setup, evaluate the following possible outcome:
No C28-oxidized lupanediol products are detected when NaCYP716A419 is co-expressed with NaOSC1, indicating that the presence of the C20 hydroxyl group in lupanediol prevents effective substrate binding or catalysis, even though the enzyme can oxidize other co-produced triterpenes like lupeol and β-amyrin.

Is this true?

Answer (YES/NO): NO